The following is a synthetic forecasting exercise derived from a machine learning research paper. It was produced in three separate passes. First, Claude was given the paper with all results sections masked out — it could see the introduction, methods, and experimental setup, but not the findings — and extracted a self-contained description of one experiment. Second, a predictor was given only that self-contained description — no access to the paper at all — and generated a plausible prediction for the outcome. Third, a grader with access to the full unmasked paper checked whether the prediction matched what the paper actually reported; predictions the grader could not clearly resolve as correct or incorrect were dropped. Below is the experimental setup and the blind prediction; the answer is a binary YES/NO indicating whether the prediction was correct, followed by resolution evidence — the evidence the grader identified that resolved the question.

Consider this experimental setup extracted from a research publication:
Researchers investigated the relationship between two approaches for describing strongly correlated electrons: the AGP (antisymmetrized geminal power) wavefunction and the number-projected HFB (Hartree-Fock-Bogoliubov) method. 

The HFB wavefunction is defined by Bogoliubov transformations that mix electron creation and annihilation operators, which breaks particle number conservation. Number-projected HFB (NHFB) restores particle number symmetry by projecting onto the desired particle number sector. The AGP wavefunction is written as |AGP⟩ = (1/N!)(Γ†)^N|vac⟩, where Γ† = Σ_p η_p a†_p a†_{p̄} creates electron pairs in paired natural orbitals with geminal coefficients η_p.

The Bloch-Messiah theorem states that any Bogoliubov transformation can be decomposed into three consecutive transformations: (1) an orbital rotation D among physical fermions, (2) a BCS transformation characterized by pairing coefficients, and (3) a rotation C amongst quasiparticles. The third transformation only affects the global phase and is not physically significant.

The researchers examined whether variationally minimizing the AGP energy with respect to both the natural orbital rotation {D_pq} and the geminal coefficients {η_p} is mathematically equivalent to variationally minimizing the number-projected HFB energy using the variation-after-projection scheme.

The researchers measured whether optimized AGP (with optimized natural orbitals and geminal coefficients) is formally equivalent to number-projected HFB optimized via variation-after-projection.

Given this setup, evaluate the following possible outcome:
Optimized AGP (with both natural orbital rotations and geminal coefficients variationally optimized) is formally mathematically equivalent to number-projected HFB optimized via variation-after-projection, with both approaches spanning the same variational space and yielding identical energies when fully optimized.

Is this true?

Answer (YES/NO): YES